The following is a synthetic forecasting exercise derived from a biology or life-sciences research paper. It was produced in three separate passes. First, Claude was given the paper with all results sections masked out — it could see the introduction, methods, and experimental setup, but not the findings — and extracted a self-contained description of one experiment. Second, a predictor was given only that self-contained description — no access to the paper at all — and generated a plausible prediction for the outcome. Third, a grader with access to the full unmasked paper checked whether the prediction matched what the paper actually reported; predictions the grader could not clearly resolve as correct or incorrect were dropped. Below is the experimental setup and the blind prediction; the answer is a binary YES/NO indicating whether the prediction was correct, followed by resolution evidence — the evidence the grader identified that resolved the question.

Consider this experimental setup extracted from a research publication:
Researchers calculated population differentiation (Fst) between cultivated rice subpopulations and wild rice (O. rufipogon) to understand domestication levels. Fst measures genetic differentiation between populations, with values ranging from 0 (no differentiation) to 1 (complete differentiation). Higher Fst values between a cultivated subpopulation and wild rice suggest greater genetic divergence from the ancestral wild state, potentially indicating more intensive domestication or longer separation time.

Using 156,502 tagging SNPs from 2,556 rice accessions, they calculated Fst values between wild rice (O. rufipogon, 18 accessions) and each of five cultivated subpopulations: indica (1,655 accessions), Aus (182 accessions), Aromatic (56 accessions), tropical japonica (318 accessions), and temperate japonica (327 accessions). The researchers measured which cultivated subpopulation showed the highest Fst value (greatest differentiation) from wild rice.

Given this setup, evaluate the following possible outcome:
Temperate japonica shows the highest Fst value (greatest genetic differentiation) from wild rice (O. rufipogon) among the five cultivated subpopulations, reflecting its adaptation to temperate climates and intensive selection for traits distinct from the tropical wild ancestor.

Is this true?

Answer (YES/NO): YES